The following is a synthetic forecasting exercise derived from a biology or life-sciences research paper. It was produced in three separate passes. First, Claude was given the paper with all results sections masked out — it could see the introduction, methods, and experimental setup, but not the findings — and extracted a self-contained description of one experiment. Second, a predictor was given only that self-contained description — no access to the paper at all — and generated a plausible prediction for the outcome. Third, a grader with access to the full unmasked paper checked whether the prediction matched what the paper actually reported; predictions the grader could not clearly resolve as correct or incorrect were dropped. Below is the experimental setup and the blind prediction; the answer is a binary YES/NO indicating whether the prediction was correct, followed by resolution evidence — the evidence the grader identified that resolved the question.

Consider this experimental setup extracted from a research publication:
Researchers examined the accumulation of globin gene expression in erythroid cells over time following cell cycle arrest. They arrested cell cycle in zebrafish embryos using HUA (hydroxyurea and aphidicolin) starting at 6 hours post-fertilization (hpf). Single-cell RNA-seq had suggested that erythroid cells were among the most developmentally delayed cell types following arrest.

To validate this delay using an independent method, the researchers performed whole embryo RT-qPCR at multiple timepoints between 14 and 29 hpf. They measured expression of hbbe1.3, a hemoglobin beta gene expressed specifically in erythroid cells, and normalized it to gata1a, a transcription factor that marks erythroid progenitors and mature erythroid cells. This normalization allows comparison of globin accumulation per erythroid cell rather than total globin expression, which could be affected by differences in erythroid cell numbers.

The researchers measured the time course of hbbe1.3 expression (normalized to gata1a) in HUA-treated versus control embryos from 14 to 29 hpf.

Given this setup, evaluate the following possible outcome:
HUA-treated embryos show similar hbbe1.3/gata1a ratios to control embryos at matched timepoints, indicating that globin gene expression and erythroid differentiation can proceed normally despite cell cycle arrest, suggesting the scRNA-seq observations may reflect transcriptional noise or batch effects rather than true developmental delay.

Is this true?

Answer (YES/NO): NO